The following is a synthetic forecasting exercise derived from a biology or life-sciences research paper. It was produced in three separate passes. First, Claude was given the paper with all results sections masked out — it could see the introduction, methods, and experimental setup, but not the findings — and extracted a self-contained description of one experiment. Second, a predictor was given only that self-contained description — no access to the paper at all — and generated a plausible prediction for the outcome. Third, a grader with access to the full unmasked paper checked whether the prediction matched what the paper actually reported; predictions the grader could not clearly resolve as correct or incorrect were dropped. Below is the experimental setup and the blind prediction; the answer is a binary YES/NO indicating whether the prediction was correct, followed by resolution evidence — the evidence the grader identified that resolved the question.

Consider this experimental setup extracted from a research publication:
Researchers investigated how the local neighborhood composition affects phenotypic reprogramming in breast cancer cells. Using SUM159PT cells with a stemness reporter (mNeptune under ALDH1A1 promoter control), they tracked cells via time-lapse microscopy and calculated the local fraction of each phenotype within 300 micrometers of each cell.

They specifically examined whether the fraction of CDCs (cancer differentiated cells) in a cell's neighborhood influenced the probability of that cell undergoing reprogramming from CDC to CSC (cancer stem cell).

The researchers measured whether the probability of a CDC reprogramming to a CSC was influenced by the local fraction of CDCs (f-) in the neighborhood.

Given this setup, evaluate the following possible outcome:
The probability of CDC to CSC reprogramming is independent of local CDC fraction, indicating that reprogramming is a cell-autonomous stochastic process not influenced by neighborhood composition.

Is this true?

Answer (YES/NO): NO